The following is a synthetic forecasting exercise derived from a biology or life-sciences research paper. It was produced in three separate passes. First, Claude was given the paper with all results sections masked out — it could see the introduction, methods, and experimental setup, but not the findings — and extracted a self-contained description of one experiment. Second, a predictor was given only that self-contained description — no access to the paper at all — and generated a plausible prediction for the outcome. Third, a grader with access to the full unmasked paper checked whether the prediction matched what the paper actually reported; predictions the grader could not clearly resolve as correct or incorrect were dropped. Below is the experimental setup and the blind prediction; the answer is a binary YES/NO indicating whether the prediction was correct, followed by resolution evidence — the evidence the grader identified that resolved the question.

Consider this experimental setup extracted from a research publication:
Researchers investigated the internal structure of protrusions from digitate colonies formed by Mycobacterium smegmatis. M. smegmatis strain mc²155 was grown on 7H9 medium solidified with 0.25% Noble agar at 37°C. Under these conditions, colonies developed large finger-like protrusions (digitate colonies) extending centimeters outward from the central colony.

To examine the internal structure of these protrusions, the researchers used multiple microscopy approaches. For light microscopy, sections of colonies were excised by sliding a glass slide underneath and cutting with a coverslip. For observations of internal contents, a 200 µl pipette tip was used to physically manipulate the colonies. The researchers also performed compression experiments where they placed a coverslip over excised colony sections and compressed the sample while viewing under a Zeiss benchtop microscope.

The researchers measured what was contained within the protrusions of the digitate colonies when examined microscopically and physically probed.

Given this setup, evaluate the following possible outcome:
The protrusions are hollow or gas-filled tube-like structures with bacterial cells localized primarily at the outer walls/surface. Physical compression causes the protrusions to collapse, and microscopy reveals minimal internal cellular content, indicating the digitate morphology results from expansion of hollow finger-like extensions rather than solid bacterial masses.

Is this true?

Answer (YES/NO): NO